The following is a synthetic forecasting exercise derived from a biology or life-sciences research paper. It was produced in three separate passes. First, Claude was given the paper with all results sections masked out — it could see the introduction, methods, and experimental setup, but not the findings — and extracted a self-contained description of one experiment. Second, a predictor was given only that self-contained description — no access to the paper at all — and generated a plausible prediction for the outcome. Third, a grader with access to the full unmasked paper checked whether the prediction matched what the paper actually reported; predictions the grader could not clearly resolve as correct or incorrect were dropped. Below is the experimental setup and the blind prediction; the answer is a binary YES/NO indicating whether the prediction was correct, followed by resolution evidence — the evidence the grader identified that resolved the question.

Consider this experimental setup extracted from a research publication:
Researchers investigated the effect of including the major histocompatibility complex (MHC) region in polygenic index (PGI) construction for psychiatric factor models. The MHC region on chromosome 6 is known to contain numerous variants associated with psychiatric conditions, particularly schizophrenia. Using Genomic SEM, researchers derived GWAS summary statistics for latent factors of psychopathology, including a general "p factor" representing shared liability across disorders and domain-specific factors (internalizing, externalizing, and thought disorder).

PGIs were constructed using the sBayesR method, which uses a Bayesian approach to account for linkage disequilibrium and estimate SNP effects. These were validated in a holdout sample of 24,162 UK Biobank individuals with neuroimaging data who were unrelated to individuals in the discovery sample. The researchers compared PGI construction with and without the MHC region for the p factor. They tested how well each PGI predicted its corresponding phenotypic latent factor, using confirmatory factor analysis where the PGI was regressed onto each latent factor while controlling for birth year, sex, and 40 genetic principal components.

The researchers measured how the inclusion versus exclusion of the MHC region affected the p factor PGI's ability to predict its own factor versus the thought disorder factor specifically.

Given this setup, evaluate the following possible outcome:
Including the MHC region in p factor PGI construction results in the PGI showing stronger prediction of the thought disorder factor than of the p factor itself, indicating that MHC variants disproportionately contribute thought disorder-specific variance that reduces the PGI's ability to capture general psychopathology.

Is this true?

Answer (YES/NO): YES